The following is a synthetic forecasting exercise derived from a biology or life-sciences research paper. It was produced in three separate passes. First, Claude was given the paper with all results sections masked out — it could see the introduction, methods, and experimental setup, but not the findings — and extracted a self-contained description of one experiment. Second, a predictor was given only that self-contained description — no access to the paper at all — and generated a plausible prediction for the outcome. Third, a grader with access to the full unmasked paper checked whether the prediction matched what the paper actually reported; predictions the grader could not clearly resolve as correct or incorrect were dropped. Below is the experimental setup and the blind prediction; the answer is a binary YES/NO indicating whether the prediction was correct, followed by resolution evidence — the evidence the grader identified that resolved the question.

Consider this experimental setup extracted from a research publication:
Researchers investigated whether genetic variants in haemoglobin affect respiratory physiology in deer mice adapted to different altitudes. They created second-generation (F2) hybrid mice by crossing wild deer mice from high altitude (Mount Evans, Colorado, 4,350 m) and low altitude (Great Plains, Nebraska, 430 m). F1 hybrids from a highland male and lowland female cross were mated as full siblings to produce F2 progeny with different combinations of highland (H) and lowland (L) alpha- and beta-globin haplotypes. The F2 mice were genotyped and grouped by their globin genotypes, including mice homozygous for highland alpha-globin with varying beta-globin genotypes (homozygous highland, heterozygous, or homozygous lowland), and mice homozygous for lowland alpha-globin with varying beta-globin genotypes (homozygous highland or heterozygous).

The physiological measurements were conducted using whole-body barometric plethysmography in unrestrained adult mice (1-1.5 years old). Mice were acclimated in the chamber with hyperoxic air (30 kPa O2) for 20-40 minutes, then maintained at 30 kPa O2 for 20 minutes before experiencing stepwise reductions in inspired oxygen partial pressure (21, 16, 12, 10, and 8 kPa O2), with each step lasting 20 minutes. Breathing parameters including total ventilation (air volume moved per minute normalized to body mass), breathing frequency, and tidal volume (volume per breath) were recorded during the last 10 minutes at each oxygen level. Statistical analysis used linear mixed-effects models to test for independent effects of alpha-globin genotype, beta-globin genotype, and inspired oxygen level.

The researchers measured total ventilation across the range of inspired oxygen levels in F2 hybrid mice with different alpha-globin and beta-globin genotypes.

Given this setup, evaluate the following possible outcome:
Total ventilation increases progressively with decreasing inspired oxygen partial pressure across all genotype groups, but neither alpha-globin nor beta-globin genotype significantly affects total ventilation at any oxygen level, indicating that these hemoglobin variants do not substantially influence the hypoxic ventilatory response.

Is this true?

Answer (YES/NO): NO